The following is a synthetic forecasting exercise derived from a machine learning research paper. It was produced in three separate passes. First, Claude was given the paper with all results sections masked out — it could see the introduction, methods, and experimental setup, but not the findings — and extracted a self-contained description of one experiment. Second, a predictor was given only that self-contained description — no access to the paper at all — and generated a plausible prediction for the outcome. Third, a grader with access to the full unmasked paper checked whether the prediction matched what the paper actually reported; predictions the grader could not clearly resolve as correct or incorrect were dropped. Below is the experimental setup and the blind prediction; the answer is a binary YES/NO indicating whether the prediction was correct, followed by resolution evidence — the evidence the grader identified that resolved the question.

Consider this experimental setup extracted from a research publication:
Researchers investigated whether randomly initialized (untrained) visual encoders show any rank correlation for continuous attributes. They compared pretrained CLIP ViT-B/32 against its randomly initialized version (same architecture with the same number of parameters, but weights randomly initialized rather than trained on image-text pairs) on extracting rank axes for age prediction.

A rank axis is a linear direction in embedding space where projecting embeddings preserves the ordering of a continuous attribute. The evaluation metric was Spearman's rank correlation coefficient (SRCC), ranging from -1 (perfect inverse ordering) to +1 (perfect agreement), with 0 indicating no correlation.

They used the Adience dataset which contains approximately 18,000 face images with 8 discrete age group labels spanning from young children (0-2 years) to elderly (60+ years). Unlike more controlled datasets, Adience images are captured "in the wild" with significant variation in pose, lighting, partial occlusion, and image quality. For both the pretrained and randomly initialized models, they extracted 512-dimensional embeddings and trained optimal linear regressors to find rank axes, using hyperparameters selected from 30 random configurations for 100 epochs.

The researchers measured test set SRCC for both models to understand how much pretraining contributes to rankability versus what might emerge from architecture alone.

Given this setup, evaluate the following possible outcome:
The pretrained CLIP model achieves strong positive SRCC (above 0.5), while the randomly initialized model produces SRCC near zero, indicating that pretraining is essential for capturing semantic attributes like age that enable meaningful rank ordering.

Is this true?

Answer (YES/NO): NO